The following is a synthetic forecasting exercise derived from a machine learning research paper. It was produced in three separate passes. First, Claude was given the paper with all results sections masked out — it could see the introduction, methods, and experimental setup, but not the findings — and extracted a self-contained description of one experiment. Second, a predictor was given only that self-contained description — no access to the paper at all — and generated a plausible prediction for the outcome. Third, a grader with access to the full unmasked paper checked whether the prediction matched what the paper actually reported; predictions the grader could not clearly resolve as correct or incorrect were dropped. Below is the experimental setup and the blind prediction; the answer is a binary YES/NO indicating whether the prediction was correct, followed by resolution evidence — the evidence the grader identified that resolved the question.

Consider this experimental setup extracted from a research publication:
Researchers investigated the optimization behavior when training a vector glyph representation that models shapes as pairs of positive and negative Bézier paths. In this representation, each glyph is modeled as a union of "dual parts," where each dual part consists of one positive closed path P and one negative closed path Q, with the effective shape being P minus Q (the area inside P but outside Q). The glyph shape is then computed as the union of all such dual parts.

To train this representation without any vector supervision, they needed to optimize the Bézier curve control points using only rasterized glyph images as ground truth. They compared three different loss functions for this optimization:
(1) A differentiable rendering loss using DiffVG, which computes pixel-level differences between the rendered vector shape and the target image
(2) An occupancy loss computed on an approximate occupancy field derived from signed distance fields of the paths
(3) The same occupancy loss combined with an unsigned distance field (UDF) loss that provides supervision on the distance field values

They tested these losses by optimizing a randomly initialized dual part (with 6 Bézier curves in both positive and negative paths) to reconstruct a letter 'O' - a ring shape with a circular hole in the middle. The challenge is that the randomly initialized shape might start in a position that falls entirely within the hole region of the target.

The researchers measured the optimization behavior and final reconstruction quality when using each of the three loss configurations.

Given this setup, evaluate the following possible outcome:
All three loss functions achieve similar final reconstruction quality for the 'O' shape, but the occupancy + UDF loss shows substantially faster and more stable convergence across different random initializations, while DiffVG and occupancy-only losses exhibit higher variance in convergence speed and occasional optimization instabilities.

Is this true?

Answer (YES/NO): NO